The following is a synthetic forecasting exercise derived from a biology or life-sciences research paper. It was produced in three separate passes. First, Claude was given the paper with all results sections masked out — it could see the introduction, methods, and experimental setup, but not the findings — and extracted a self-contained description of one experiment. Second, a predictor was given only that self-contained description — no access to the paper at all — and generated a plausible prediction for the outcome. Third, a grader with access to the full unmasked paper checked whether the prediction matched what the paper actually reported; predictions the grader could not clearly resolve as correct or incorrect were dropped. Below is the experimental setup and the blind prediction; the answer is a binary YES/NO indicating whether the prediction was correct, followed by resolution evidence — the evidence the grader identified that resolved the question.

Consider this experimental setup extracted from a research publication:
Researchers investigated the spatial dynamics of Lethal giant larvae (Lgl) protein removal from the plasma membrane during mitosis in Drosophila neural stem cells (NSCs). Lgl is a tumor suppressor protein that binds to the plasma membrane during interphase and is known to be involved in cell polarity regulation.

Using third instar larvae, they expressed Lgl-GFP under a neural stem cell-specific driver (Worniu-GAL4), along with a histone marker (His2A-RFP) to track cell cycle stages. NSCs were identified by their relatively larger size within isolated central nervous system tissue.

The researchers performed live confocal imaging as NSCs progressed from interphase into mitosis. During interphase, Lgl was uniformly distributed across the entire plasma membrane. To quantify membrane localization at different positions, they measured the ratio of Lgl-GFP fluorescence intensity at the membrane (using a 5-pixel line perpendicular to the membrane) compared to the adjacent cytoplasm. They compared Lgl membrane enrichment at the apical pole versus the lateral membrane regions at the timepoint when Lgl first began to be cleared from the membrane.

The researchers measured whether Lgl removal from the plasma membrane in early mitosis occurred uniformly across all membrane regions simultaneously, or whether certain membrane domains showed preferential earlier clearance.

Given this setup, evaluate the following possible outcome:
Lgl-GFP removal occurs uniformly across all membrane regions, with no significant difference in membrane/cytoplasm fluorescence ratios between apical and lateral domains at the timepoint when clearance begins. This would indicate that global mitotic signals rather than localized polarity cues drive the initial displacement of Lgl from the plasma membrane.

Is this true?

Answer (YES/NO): NO